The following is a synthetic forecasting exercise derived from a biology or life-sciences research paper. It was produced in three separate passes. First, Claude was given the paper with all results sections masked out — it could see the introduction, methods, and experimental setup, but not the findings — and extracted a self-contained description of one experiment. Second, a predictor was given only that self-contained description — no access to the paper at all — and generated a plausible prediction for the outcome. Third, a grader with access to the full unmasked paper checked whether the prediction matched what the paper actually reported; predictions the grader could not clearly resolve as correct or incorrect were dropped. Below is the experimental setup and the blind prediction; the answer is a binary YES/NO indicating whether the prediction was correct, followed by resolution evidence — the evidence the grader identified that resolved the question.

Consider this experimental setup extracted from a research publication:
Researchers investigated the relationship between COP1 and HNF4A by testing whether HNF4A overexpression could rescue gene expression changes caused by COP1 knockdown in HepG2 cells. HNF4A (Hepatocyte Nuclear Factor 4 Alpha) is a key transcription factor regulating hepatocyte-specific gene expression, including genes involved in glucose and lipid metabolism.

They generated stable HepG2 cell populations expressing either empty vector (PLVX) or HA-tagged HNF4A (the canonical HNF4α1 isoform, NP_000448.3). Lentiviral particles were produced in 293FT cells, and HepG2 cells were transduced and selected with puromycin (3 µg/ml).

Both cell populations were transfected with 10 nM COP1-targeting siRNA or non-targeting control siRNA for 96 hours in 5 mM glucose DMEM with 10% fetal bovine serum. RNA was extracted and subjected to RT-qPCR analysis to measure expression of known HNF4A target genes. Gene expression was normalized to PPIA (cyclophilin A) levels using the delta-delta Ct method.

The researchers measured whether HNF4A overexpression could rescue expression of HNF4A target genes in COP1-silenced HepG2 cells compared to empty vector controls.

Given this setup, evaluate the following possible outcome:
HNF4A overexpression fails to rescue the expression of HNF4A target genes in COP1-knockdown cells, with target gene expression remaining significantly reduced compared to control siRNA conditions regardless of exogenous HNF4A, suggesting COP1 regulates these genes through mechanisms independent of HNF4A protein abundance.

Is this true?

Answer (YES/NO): NO